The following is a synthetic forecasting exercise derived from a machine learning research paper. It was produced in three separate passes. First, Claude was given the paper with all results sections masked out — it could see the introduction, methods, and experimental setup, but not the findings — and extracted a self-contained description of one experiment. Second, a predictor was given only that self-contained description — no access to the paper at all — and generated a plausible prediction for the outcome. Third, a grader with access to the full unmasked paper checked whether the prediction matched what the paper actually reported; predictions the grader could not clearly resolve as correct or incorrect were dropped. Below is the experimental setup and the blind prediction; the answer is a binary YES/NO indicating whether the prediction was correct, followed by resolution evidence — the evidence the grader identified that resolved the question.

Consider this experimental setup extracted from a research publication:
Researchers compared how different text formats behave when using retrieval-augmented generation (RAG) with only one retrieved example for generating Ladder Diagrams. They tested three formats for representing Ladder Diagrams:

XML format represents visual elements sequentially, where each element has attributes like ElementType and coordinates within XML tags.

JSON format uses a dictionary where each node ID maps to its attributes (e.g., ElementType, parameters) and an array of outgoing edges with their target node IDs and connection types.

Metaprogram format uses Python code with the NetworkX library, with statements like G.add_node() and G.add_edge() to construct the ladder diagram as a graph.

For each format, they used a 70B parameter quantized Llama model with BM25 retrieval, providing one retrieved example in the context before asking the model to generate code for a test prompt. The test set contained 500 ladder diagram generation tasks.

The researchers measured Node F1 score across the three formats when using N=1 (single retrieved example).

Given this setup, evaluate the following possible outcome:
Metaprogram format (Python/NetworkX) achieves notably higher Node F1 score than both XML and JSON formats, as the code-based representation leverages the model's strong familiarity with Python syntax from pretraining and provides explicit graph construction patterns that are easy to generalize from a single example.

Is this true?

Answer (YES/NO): NO